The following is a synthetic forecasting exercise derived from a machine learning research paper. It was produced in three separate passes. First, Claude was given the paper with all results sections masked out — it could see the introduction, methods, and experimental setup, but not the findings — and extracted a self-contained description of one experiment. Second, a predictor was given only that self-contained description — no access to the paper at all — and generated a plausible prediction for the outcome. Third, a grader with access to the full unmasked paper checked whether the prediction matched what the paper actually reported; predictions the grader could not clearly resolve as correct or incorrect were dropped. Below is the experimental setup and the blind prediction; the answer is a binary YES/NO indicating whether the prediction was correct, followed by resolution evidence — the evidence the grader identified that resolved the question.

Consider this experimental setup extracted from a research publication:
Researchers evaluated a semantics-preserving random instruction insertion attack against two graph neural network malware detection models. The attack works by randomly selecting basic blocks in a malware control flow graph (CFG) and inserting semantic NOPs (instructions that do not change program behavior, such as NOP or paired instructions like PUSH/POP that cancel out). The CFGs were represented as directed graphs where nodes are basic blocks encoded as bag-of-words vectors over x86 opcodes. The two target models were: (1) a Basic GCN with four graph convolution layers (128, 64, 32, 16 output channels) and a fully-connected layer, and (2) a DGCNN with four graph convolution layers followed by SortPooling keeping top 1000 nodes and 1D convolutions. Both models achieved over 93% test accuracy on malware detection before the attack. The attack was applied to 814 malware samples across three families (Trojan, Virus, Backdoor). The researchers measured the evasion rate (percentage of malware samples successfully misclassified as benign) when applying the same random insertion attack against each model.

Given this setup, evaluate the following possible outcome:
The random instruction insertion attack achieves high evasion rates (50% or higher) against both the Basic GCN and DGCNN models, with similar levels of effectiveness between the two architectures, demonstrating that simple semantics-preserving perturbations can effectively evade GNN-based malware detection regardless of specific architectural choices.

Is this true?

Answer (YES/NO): NO